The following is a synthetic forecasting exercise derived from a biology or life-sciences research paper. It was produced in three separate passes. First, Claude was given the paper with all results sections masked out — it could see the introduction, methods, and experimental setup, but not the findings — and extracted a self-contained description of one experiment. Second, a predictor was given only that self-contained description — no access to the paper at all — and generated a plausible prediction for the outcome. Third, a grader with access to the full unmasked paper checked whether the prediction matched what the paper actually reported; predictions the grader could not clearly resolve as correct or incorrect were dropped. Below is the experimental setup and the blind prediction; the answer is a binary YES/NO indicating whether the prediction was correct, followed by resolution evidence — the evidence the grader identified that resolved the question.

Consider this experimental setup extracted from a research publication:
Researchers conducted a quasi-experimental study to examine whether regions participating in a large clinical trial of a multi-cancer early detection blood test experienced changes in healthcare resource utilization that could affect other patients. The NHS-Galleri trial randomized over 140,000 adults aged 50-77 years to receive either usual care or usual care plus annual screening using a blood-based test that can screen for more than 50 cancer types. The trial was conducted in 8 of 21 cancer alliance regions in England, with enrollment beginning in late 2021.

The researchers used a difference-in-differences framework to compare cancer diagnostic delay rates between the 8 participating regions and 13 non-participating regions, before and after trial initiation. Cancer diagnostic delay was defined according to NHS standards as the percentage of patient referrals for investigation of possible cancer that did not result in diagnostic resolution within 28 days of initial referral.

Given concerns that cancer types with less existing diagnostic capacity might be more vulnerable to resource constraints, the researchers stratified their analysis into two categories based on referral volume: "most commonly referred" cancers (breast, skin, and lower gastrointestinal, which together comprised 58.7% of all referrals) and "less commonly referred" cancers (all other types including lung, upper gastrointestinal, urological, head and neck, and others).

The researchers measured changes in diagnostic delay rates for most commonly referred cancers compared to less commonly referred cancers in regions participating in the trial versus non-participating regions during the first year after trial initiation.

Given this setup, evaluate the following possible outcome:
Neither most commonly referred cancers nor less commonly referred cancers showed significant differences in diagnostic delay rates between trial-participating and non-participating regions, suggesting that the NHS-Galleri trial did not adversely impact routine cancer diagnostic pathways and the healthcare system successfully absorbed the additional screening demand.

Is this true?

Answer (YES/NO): NO